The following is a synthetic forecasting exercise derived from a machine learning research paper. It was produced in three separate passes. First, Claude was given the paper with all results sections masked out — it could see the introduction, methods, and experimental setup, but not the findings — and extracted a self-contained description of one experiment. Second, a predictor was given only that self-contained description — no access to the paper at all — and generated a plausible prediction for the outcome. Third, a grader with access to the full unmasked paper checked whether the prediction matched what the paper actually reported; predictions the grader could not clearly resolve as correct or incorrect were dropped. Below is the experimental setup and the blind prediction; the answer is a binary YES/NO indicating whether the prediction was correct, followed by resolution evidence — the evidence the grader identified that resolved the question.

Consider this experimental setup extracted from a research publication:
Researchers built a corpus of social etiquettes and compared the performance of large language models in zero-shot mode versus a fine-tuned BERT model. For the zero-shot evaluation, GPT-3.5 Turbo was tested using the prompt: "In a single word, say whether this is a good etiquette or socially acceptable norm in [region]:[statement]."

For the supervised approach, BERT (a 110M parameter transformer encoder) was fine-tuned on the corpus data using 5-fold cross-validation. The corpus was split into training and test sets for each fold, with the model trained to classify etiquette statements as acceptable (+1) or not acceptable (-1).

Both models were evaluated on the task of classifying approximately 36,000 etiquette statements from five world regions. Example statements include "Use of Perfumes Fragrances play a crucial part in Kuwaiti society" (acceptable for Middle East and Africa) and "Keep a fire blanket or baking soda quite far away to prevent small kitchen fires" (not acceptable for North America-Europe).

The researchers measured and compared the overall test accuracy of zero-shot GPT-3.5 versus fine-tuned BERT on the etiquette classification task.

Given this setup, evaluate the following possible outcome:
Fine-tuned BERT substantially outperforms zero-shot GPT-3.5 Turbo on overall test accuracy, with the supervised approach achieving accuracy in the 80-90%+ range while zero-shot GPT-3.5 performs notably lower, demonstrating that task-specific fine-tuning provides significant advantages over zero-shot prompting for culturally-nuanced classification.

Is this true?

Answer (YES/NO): YES